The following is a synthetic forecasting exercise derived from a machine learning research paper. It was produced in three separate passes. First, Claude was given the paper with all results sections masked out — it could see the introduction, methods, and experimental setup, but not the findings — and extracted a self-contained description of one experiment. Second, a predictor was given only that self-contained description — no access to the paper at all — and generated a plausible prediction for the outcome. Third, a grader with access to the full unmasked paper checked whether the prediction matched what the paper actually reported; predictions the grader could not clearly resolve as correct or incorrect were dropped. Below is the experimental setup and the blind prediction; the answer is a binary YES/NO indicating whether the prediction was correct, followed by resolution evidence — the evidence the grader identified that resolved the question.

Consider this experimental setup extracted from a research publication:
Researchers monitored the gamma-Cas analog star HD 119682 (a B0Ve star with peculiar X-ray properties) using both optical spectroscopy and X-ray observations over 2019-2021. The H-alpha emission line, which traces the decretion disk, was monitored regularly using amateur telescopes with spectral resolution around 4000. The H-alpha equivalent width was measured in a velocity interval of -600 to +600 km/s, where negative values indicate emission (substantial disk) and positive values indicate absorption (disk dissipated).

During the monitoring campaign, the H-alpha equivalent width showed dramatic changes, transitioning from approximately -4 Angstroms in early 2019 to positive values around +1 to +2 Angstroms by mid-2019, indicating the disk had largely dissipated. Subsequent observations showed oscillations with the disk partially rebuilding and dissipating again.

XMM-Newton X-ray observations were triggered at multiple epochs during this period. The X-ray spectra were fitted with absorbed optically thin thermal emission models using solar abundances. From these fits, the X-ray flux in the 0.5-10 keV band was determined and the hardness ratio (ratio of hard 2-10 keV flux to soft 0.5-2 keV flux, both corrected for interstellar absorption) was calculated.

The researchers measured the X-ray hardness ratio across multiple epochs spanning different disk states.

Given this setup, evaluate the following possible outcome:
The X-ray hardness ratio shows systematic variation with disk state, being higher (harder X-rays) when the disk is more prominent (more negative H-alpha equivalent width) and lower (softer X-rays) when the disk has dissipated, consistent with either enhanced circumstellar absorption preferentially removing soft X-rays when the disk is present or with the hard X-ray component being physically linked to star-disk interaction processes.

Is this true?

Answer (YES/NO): NO